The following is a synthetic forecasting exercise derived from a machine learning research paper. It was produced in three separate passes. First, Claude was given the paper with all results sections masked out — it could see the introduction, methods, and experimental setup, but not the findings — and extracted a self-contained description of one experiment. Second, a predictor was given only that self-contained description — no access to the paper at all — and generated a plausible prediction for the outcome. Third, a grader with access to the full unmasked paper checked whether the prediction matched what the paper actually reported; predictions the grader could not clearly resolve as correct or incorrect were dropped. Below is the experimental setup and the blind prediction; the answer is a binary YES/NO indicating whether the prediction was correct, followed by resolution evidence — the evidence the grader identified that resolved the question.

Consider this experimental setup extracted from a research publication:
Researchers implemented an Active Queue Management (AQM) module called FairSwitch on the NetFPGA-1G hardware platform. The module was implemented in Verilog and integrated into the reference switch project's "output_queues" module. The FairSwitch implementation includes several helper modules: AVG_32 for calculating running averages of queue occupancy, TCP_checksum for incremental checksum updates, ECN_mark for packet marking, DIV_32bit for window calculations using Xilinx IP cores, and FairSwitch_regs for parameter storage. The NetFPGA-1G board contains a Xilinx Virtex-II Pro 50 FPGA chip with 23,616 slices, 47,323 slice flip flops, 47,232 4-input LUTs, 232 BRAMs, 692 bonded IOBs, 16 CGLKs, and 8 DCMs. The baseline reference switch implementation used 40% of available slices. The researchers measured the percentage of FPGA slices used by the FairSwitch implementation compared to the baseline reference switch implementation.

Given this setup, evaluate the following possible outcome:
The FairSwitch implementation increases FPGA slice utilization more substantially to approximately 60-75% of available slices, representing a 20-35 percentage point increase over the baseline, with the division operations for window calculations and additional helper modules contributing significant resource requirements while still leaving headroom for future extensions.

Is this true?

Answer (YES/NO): NO